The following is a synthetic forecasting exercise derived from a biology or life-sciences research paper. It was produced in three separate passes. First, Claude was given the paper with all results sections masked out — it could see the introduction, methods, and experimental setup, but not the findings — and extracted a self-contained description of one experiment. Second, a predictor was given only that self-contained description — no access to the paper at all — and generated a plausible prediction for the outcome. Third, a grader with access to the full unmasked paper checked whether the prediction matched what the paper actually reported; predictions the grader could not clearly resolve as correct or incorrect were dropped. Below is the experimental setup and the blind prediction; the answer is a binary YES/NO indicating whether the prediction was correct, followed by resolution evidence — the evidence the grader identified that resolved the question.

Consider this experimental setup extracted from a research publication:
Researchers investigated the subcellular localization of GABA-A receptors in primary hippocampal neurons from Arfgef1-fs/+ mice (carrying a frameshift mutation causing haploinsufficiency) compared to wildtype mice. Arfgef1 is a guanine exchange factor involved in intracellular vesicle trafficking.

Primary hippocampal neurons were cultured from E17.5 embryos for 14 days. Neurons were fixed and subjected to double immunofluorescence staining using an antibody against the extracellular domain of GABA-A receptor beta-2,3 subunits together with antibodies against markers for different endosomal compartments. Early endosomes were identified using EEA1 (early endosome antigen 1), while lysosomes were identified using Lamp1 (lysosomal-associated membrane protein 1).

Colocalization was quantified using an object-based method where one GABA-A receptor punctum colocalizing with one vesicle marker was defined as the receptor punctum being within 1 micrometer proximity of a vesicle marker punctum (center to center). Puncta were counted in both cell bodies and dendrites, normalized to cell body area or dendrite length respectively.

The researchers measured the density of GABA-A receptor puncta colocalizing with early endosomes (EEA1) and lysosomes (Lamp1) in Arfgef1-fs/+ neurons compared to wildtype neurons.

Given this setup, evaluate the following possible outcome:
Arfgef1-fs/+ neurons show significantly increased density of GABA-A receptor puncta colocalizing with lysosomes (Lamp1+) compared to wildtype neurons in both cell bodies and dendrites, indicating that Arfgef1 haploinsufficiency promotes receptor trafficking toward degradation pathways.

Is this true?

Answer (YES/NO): YES